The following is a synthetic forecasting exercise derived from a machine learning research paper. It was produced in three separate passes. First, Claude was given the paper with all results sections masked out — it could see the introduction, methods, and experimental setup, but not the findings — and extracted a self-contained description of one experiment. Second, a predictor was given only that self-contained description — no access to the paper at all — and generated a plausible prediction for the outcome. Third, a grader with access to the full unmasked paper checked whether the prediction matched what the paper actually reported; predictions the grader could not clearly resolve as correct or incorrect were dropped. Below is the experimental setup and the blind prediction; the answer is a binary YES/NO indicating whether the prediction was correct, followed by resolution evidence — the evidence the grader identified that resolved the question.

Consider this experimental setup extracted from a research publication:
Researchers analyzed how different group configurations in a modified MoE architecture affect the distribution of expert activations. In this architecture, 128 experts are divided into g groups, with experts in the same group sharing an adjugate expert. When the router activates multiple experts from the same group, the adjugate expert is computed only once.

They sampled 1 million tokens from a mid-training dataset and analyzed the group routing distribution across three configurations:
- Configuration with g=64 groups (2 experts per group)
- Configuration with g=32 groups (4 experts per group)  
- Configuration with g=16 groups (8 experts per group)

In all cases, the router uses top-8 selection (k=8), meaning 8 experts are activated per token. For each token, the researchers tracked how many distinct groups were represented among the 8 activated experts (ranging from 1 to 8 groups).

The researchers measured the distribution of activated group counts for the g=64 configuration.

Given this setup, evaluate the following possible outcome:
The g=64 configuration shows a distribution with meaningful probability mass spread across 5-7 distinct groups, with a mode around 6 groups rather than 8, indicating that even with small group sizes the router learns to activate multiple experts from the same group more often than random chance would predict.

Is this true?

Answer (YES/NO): NO